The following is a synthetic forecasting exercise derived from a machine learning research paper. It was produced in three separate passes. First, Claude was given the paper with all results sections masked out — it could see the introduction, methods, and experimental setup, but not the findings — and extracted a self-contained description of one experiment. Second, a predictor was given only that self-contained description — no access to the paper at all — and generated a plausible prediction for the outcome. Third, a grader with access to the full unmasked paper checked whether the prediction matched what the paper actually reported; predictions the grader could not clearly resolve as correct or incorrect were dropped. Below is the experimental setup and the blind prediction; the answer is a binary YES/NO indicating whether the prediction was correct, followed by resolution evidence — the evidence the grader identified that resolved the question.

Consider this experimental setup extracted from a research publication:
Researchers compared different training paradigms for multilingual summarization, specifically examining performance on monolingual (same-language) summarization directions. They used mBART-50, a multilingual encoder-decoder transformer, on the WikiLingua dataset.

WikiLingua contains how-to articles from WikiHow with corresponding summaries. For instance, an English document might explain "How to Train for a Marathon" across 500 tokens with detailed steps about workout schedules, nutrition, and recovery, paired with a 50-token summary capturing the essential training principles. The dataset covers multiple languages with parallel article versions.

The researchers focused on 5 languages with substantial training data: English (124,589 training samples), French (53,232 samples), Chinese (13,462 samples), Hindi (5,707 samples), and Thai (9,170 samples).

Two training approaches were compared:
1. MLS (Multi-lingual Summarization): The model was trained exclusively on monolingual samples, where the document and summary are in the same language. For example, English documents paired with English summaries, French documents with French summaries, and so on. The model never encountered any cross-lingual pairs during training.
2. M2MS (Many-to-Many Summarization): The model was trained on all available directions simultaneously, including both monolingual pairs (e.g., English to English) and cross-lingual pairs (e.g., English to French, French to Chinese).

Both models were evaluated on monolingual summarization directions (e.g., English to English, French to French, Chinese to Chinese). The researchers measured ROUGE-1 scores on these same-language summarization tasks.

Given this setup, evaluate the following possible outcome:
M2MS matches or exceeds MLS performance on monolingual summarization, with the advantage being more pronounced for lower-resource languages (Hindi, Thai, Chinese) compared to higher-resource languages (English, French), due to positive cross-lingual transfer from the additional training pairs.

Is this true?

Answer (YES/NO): NO